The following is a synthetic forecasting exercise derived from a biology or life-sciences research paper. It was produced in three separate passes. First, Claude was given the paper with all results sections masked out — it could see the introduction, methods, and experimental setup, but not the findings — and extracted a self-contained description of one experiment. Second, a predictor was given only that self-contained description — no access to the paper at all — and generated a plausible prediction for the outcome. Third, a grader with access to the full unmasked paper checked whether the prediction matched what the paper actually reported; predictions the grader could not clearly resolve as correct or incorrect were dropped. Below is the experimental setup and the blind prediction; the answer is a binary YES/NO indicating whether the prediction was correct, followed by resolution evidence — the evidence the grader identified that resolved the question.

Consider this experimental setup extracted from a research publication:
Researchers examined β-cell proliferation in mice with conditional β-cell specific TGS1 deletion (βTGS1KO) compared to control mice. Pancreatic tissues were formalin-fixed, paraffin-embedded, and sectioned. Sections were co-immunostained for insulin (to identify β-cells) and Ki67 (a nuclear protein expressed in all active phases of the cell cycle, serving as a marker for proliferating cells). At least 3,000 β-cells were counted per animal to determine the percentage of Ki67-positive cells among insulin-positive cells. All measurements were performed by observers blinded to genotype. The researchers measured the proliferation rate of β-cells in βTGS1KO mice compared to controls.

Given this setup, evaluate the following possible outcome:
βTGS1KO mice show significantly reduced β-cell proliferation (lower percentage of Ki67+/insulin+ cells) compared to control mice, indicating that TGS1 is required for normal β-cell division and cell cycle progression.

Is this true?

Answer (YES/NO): NO